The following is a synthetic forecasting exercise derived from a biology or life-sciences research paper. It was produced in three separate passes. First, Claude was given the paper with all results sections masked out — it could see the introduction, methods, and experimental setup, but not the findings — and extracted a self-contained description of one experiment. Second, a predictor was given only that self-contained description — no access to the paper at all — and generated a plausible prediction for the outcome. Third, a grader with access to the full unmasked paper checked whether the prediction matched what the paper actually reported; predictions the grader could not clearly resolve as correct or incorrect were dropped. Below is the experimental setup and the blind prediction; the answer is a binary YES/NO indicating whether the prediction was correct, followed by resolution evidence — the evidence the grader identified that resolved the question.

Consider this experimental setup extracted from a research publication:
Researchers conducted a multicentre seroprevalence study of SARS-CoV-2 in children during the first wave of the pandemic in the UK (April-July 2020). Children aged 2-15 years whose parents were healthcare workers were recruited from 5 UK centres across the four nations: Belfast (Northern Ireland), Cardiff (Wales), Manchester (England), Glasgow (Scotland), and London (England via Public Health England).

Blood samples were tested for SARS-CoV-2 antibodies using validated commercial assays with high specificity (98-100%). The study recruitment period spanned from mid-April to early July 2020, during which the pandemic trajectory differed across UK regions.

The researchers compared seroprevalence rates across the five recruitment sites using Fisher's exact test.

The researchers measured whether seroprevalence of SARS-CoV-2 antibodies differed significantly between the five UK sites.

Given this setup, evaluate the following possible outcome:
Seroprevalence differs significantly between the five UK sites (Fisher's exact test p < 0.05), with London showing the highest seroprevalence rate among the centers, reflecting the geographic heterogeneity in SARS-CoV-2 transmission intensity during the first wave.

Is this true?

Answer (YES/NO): YES